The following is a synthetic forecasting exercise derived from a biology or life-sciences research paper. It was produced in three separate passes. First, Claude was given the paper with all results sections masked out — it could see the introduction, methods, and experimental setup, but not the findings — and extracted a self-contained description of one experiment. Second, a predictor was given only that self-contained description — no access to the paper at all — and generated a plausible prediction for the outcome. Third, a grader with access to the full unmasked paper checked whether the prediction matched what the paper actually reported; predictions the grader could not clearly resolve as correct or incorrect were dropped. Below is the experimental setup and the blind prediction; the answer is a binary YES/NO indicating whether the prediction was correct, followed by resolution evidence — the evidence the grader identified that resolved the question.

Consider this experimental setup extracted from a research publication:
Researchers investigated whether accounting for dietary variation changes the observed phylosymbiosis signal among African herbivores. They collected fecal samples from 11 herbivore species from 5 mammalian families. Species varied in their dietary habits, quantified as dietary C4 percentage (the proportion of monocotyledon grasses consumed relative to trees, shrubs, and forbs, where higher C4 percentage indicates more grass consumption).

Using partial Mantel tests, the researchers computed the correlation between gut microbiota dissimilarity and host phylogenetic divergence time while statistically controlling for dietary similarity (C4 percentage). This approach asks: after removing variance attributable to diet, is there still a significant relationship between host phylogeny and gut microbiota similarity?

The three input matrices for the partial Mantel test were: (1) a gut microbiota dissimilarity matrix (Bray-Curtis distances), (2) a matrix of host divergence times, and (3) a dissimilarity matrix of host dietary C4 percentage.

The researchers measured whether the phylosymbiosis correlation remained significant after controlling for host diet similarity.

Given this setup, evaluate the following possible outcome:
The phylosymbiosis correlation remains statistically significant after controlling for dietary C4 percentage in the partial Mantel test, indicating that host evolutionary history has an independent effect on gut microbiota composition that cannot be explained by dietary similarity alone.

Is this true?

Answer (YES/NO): YES